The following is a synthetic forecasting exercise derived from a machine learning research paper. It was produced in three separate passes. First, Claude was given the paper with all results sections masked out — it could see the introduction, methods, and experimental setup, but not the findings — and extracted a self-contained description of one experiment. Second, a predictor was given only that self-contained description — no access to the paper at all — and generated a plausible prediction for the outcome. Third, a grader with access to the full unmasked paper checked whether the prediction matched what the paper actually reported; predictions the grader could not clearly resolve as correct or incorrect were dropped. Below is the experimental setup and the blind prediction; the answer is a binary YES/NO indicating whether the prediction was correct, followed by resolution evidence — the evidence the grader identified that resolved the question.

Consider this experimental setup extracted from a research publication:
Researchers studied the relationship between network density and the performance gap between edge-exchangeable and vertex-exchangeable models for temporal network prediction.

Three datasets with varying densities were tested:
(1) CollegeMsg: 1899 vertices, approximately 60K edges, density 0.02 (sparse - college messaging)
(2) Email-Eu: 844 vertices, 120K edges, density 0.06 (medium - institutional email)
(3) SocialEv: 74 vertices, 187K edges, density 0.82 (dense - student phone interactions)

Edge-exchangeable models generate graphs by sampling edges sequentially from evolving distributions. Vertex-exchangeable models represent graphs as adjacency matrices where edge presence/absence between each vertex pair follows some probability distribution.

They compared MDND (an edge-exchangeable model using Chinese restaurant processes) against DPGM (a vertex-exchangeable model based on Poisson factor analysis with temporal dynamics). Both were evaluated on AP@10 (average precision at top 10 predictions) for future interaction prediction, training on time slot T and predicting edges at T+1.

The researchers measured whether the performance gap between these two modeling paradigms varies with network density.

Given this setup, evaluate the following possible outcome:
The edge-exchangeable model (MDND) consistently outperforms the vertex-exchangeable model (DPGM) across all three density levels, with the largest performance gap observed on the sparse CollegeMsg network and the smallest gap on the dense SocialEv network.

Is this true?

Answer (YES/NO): NO